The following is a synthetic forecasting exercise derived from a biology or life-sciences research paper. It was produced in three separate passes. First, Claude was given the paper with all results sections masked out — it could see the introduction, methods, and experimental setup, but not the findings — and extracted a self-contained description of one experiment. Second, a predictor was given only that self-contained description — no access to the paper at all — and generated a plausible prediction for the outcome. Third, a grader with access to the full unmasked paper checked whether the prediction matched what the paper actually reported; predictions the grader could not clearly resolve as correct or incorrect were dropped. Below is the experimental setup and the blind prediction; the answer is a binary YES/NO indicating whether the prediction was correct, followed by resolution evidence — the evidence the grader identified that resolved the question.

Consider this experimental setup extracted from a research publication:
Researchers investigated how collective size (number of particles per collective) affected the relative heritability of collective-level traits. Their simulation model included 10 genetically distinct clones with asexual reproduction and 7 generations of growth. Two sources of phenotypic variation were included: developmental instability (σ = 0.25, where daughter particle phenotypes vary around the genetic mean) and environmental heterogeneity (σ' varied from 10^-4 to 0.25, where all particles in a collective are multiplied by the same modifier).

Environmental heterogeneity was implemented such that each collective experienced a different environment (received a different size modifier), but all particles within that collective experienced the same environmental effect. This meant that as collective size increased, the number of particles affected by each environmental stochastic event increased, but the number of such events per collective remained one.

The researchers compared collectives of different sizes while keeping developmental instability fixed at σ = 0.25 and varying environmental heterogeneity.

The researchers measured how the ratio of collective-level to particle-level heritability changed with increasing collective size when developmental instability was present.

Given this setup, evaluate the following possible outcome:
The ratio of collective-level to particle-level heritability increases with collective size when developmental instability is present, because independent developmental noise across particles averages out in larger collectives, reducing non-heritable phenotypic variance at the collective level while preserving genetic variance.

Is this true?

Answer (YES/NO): YES